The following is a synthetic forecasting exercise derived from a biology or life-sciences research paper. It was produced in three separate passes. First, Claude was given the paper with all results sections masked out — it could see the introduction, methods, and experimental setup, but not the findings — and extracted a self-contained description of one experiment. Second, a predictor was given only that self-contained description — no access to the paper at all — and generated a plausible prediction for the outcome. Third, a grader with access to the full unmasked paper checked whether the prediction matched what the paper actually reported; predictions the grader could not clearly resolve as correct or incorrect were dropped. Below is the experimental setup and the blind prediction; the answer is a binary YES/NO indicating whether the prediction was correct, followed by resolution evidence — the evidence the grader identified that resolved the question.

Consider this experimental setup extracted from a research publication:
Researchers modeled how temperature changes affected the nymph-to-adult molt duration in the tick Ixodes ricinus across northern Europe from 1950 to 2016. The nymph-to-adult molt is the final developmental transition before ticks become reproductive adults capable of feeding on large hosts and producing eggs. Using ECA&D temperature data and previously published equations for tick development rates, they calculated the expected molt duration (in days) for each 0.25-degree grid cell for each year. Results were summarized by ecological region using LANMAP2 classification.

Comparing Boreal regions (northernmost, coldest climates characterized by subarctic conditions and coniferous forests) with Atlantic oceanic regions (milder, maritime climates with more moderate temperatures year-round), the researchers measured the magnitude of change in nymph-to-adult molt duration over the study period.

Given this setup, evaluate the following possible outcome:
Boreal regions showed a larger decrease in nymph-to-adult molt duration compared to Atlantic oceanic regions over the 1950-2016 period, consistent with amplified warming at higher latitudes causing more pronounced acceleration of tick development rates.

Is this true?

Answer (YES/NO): YES